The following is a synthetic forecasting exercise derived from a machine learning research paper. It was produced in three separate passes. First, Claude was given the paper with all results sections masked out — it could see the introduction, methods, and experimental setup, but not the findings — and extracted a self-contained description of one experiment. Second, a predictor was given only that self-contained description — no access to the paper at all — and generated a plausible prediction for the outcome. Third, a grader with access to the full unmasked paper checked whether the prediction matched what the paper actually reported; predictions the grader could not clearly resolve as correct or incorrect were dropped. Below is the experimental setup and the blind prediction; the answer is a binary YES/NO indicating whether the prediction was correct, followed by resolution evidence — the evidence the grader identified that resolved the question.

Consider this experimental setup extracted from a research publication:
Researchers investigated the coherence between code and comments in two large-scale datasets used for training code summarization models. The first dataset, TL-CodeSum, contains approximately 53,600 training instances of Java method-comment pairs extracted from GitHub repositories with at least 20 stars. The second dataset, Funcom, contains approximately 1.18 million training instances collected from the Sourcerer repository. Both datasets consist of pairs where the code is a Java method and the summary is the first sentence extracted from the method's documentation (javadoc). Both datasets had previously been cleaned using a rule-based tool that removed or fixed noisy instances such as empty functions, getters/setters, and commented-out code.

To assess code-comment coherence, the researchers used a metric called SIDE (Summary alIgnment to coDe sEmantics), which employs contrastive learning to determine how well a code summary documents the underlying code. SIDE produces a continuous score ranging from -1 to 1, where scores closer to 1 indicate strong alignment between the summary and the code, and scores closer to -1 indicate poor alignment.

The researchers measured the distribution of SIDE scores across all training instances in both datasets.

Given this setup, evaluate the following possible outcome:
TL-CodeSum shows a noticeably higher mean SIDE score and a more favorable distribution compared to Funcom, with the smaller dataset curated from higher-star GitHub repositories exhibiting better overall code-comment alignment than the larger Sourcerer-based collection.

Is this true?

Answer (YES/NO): NO